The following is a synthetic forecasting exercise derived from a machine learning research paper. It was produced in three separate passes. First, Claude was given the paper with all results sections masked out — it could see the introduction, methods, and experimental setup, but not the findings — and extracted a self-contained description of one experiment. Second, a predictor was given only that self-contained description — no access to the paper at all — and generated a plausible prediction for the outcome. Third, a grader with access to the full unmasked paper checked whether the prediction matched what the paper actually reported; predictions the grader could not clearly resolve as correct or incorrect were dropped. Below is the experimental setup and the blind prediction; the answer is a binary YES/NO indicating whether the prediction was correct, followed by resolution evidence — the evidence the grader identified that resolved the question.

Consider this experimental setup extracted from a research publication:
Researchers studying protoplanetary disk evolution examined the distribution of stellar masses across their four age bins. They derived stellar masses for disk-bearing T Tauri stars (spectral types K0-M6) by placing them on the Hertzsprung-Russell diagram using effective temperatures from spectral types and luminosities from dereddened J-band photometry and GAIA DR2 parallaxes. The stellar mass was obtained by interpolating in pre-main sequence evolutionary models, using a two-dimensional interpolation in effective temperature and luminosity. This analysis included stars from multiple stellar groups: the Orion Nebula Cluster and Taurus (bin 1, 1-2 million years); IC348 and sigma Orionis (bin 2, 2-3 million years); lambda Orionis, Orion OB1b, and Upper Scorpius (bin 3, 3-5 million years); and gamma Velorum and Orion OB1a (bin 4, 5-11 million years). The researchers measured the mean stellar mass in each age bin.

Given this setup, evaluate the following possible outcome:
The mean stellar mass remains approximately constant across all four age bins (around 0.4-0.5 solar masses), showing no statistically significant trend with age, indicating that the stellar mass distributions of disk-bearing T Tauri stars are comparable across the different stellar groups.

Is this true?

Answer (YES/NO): NO